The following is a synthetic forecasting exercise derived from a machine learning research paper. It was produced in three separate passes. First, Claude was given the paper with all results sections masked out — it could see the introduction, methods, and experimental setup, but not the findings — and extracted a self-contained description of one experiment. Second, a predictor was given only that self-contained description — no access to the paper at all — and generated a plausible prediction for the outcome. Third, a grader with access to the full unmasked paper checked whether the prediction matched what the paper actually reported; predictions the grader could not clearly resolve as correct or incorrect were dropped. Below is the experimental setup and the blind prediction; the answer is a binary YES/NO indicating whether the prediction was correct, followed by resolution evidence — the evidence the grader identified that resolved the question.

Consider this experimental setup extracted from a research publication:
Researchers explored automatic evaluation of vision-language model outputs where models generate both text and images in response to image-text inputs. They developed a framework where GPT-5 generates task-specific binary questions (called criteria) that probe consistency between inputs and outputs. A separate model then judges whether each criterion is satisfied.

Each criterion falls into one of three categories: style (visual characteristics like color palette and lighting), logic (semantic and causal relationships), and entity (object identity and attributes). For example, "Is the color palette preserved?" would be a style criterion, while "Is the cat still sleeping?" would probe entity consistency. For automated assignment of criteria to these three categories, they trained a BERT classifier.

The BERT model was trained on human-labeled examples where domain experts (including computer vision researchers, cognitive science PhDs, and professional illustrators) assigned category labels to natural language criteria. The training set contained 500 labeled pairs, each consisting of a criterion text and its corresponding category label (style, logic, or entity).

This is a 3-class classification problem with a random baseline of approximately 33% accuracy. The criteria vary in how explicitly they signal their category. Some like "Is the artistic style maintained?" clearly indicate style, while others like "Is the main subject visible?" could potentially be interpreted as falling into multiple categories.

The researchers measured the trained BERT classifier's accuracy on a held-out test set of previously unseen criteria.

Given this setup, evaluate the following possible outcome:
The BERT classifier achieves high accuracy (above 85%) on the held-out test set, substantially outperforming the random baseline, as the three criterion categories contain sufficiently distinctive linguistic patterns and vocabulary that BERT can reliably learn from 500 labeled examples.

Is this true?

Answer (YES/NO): YES